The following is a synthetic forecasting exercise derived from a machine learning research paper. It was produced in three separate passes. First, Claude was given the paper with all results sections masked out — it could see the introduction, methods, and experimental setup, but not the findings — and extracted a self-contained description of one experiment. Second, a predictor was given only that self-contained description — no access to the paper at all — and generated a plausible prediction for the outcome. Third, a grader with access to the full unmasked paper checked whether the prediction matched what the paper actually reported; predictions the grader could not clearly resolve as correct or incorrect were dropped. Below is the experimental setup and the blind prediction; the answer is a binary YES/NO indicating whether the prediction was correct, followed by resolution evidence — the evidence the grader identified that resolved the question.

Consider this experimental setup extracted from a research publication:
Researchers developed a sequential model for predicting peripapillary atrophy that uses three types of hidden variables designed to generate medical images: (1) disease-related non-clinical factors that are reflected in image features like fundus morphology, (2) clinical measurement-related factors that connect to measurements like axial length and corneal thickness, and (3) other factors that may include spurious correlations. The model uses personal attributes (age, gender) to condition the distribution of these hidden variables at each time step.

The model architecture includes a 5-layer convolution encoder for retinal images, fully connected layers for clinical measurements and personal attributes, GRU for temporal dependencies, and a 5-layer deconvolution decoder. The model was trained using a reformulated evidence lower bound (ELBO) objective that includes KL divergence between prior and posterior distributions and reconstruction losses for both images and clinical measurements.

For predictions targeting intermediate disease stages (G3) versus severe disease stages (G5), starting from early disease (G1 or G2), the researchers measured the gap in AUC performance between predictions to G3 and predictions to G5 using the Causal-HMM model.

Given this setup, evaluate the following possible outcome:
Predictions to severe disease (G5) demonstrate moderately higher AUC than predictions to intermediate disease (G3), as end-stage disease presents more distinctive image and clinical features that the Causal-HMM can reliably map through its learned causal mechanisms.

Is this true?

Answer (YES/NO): YES